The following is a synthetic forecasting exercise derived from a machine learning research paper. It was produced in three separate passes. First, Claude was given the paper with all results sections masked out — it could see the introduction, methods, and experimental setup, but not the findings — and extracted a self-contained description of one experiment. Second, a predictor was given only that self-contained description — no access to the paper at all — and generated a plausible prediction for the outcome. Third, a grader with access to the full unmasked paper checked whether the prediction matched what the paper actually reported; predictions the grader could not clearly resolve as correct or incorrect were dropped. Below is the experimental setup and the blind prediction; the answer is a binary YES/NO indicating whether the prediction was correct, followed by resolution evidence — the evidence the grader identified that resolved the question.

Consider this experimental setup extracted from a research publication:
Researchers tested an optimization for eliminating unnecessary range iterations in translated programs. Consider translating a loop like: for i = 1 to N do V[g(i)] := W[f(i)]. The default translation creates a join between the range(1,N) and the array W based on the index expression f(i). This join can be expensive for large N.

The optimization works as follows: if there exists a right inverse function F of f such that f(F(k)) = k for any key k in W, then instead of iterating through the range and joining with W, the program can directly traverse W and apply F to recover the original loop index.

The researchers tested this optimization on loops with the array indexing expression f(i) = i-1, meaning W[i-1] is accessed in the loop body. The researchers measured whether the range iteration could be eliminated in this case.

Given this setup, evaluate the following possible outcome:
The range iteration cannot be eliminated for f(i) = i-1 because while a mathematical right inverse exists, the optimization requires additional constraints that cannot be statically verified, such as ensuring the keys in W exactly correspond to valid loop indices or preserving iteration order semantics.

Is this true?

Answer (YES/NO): NO